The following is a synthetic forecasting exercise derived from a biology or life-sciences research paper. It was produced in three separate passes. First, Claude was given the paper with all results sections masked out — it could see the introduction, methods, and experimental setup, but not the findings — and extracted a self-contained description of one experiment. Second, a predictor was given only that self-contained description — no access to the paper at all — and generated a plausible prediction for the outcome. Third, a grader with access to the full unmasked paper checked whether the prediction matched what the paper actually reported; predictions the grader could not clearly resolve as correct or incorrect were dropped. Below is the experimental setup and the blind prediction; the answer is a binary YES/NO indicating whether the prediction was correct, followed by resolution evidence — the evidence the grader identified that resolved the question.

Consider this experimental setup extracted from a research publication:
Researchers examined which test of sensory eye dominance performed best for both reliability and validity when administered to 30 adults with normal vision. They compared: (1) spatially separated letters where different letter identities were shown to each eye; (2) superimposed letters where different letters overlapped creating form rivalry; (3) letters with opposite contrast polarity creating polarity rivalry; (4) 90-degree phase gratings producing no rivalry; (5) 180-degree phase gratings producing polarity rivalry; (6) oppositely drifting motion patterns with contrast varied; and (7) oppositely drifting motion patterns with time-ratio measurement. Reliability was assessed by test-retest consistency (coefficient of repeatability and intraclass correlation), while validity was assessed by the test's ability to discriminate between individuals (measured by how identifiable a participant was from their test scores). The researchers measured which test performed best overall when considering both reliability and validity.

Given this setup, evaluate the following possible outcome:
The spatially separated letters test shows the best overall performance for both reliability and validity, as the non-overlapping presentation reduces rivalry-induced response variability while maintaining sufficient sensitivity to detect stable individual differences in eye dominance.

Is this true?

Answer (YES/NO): NO